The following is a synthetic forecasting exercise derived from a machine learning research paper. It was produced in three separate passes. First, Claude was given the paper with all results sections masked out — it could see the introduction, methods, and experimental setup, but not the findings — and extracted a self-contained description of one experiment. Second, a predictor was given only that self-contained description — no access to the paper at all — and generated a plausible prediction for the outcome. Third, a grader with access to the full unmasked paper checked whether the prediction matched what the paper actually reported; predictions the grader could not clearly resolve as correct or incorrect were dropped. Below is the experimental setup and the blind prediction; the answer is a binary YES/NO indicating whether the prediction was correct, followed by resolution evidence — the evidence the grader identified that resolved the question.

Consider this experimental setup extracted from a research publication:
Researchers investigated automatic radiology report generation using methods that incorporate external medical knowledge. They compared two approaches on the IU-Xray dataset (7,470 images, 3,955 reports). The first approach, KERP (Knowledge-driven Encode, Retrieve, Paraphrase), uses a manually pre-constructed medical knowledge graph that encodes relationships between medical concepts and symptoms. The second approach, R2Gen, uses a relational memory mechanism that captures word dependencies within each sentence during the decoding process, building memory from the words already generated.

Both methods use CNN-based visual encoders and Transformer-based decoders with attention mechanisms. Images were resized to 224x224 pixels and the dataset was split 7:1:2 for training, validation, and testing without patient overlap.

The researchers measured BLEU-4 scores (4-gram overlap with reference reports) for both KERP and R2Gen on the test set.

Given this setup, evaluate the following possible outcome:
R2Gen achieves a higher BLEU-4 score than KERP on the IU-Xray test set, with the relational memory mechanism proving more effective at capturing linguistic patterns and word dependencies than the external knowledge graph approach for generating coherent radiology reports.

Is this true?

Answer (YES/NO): YES